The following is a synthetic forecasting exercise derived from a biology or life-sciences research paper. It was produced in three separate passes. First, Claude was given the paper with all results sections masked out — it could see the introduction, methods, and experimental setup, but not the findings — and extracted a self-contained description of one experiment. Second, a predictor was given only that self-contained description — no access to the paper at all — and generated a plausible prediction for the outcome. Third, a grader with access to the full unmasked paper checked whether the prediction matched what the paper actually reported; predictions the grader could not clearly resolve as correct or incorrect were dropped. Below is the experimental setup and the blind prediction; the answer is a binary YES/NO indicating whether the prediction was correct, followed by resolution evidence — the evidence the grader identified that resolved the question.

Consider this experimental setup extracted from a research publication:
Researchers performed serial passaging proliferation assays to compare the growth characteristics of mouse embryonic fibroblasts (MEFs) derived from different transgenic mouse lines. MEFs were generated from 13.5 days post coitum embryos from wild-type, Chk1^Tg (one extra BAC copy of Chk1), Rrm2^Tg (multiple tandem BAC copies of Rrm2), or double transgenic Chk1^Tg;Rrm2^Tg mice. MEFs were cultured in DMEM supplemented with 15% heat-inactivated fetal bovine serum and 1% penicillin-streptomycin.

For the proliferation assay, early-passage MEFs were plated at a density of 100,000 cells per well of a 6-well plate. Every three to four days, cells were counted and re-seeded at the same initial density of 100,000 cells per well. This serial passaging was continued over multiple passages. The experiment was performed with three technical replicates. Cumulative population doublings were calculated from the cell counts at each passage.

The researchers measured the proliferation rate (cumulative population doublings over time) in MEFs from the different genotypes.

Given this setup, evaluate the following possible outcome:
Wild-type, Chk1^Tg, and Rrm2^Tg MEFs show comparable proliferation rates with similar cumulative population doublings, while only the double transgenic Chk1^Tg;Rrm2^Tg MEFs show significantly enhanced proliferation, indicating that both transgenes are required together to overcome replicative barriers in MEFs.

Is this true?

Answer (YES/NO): NO